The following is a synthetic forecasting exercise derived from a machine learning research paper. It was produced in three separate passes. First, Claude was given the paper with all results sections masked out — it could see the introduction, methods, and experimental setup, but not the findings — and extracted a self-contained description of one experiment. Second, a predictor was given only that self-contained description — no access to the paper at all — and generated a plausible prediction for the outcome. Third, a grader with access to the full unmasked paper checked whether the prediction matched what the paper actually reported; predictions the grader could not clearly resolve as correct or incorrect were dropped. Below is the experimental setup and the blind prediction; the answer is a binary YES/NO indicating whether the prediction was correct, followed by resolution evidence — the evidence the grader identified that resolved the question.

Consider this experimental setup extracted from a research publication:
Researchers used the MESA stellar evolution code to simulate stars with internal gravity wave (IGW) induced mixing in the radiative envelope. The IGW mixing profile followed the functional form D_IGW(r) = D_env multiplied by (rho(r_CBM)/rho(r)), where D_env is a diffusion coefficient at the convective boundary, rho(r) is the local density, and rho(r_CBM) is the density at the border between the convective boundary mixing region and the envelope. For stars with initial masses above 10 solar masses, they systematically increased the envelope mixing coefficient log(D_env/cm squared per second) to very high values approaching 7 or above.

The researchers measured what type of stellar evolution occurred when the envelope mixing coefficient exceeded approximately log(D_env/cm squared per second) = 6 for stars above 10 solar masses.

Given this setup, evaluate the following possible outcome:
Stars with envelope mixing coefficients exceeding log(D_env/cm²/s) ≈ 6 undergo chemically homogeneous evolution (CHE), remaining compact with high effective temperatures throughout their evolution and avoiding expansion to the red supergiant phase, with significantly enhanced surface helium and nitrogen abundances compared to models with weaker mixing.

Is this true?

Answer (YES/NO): NO